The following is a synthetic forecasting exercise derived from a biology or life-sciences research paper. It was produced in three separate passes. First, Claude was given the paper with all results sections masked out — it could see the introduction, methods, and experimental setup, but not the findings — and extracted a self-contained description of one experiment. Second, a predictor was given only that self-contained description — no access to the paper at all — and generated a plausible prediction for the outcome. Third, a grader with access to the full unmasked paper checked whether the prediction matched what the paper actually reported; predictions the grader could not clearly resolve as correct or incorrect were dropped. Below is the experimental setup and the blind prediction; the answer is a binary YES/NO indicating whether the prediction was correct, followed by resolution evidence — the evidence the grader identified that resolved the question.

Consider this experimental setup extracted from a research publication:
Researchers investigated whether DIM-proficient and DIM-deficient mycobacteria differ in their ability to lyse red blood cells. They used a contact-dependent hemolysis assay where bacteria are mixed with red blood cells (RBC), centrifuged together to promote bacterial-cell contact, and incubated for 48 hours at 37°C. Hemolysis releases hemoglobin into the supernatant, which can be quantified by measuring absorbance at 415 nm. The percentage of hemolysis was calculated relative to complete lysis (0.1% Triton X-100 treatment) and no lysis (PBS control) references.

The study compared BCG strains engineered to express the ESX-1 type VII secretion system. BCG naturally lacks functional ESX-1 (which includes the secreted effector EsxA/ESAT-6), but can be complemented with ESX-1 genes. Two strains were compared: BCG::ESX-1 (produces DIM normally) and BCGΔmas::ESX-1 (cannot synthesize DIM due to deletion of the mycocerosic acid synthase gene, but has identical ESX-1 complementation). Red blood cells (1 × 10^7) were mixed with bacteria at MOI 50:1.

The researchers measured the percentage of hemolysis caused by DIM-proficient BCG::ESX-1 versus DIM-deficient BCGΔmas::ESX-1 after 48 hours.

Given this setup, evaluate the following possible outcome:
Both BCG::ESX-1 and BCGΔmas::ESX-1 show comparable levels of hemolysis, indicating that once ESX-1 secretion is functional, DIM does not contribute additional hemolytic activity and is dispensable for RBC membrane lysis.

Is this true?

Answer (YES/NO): NO